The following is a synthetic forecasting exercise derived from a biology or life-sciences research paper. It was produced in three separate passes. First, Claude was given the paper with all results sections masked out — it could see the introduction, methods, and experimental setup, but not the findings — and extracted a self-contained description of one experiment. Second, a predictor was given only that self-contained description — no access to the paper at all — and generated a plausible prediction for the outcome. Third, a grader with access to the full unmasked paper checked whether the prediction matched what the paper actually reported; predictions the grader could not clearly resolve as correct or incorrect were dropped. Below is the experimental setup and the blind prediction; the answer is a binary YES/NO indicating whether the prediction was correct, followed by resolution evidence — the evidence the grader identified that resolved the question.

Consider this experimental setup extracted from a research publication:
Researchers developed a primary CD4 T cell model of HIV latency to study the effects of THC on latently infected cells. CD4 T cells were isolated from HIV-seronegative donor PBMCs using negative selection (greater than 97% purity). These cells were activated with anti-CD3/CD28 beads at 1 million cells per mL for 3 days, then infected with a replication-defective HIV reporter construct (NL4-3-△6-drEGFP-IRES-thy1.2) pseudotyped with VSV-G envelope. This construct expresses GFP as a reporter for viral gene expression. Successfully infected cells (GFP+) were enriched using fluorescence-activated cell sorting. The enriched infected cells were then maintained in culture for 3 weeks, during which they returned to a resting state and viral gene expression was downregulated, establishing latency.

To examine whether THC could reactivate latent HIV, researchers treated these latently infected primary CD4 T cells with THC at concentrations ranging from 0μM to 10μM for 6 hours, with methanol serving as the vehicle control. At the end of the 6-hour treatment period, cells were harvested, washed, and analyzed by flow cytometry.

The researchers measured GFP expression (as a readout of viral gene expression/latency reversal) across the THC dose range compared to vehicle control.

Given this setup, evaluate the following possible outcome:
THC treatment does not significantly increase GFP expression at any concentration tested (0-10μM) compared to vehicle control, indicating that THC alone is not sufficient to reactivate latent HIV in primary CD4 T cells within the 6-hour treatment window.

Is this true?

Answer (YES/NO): YES